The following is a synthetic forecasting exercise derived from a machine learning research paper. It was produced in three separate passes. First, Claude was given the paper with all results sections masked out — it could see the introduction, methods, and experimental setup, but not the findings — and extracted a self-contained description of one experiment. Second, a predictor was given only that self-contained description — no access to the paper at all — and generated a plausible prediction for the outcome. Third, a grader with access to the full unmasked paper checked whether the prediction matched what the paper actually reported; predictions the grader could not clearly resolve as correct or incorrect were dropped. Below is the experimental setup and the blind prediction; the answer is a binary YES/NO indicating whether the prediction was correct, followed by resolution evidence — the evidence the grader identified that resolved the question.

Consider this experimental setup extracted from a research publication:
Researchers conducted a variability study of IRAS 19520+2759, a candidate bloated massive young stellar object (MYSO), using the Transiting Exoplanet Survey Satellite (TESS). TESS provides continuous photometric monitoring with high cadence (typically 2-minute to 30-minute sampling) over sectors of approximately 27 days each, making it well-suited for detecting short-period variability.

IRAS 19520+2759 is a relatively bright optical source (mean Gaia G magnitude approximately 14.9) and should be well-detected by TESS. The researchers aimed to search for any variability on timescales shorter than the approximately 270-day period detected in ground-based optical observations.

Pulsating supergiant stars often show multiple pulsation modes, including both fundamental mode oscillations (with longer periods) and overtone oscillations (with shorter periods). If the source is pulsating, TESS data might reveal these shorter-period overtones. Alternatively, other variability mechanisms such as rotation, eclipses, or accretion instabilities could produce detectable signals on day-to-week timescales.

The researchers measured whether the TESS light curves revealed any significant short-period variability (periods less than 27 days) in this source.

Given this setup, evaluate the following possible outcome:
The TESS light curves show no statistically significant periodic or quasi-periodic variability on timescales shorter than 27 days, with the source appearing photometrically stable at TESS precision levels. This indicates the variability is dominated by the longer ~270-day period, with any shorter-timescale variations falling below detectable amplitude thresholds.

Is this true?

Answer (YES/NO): NO